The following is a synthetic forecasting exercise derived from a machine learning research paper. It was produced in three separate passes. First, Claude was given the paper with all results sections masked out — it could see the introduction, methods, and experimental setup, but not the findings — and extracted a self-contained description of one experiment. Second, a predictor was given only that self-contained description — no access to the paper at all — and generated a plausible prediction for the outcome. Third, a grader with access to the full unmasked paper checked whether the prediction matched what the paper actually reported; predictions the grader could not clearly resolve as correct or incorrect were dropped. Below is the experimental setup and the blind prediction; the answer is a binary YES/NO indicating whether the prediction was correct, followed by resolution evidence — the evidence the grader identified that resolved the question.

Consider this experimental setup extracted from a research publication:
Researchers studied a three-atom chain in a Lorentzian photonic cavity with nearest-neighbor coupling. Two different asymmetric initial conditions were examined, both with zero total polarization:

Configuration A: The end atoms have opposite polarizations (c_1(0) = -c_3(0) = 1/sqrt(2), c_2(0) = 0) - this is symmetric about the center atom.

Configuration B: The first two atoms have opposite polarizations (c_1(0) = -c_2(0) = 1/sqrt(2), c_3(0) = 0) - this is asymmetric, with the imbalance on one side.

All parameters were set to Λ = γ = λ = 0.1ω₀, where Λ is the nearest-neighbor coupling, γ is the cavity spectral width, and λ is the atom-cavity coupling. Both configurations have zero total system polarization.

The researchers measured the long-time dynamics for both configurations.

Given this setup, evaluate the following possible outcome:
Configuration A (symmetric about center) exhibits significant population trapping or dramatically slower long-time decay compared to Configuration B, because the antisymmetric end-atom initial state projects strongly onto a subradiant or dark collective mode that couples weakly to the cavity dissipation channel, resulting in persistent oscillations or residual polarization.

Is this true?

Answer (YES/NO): YES